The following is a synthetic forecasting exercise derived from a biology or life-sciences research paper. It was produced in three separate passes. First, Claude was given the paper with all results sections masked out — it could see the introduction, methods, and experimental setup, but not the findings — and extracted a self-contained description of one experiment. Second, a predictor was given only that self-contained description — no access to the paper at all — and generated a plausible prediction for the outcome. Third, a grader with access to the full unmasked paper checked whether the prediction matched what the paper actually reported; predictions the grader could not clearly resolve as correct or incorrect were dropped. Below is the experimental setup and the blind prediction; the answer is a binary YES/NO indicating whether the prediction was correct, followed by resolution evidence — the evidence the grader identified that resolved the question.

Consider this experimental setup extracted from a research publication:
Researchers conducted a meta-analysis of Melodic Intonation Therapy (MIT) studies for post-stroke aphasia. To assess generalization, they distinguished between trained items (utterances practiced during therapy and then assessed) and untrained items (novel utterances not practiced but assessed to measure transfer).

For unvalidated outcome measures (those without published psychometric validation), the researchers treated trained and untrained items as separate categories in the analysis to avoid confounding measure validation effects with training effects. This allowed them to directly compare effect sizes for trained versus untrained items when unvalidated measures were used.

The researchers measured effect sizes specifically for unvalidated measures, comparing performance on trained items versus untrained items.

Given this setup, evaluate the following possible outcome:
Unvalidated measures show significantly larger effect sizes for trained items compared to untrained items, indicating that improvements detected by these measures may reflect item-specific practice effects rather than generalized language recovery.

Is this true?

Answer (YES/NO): YES